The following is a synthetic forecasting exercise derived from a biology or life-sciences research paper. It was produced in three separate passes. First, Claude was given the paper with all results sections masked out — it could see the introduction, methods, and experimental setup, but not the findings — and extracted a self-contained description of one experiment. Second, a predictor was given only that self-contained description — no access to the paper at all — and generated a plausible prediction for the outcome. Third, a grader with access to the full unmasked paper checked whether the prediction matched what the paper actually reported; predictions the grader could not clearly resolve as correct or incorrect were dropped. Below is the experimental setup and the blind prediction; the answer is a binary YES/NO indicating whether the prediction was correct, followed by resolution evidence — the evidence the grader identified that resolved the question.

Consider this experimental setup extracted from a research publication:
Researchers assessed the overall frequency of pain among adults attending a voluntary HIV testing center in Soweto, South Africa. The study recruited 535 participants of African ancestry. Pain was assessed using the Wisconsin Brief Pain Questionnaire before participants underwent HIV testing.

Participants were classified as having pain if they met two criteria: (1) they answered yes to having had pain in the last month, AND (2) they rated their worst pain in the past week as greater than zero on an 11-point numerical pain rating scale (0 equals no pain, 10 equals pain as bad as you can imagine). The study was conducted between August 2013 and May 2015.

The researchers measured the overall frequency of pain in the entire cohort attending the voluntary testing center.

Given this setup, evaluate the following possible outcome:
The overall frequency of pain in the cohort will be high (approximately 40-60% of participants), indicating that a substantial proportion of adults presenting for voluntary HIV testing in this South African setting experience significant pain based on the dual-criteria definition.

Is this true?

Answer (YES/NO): YES